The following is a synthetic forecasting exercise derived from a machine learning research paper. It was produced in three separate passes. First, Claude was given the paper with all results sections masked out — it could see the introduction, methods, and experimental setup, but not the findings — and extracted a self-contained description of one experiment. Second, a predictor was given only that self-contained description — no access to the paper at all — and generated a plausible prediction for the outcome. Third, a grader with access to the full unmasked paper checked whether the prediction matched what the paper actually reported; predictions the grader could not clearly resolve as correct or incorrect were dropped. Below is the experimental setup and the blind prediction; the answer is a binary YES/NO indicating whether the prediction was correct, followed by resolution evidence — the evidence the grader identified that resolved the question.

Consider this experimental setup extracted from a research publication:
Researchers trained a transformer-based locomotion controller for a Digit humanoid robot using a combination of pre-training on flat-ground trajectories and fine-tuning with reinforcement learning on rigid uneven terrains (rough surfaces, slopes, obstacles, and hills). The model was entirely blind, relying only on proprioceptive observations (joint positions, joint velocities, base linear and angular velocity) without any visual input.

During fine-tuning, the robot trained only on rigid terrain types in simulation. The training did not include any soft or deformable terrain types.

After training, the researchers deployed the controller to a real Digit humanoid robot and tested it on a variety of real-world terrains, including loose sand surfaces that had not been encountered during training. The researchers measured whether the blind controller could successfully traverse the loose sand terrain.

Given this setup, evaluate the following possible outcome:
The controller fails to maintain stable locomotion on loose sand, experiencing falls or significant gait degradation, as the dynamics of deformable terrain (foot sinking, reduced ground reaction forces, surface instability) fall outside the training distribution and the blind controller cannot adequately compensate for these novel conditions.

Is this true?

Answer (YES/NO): NO